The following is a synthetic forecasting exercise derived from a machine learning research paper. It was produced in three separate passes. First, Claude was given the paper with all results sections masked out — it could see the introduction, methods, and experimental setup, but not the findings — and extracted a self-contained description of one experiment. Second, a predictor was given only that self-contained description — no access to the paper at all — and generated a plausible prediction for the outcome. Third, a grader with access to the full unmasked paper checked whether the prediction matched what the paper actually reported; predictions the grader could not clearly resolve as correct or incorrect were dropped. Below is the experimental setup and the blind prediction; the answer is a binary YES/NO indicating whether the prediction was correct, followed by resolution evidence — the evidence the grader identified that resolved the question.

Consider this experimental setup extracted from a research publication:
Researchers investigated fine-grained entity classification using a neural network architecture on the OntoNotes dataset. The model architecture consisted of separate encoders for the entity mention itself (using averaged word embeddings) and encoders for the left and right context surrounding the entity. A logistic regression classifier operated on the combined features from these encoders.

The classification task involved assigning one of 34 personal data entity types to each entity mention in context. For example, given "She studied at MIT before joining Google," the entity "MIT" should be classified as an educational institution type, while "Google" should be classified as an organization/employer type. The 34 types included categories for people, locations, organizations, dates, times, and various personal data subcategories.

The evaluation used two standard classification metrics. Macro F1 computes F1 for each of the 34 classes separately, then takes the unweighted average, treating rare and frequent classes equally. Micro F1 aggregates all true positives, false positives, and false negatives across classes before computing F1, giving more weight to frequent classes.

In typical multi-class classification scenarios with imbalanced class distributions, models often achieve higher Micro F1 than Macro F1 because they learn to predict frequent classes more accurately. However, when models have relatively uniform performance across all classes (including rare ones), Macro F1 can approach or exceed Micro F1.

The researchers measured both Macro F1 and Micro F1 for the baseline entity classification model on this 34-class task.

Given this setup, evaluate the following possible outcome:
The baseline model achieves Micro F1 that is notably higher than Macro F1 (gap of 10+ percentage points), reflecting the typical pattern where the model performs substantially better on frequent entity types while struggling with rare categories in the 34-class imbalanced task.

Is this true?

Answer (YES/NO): NO